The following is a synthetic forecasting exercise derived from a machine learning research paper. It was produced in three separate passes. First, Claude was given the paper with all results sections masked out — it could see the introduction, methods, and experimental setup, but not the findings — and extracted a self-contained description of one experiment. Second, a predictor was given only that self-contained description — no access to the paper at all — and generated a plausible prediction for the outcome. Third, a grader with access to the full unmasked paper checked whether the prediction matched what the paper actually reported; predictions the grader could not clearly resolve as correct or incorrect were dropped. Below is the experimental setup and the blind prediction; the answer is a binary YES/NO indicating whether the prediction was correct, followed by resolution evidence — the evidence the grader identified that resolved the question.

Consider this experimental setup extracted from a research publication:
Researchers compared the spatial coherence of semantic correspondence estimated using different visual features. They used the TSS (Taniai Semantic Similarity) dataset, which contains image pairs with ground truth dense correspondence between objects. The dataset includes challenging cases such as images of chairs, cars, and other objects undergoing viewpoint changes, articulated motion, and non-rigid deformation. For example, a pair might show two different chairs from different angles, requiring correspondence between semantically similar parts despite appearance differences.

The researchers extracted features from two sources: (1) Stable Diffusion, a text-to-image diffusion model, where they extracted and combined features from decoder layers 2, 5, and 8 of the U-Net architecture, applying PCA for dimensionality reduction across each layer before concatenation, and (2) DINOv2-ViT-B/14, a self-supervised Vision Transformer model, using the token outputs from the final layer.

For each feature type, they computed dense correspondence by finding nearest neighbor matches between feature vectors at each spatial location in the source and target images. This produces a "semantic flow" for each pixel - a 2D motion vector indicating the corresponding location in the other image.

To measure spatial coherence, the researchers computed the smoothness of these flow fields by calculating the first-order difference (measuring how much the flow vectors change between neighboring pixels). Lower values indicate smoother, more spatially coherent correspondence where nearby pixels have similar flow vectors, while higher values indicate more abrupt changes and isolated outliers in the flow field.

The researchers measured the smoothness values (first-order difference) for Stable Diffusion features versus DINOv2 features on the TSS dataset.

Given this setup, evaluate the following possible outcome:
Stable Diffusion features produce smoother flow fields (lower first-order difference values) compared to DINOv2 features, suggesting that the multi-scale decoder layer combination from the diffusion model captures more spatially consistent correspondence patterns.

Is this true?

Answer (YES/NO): YES